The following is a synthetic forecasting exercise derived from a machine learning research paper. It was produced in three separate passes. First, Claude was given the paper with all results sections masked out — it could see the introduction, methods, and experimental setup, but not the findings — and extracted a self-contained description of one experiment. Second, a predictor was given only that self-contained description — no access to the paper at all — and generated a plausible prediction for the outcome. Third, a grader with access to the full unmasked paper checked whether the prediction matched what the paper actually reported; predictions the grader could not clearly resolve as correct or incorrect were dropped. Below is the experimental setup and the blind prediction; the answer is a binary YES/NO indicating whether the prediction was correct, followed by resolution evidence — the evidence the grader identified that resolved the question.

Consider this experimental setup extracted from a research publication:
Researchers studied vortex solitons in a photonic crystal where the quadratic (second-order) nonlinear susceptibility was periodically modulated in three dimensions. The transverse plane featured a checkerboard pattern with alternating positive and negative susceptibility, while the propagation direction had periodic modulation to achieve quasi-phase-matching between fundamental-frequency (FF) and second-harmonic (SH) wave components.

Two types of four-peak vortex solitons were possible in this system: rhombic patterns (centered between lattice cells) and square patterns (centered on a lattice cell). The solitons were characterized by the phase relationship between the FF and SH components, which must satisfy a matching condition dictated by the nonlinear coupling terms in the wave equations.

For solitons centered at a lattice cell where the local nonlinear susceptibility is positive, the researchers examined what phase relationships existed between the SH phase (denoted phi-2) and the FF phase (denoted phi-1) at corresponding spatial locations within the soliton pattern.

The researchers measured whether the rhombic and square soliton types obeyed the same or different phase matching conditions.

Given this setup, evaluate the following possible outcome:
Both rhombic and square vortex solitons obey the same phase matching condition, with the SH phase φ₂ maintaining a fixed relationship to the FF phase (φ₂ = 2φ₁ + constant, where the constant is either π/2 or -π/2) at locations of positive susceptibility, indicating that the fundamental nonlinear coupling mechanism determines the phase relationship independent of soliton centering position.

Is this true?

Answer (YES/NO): NO